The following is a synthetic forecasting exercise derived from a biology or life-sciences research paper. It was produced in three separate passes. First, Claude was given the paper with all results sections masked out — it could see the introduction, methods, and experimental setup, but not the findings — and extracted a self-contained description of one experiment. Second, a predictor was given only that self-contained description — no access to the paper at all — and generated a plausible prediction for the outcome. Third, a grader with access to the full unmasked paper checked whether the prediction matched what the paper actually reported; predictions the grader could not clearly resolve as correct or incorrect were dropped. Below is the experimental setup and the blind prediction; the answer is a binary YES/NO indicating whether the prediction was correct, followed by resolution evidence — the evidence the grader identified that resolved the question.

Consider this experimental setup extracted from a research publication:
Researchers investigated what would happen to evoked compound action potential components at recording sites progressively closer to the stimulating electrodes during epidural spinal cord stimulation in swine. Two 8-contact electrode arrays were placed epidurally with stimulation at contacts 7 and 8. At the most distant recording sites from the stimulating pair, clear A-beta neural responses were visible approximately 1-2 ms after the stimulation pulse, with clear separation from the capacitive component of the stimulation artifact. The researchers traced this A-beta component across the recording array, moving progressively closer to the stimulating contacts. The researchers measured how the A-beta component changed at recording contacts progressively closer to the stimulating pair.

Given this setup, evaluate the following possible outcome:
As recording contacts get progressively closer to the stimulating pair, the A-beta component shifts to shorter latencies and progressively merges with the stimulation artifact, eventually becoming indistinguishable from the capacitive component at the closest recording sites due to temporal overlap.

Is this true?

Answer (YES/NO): YES